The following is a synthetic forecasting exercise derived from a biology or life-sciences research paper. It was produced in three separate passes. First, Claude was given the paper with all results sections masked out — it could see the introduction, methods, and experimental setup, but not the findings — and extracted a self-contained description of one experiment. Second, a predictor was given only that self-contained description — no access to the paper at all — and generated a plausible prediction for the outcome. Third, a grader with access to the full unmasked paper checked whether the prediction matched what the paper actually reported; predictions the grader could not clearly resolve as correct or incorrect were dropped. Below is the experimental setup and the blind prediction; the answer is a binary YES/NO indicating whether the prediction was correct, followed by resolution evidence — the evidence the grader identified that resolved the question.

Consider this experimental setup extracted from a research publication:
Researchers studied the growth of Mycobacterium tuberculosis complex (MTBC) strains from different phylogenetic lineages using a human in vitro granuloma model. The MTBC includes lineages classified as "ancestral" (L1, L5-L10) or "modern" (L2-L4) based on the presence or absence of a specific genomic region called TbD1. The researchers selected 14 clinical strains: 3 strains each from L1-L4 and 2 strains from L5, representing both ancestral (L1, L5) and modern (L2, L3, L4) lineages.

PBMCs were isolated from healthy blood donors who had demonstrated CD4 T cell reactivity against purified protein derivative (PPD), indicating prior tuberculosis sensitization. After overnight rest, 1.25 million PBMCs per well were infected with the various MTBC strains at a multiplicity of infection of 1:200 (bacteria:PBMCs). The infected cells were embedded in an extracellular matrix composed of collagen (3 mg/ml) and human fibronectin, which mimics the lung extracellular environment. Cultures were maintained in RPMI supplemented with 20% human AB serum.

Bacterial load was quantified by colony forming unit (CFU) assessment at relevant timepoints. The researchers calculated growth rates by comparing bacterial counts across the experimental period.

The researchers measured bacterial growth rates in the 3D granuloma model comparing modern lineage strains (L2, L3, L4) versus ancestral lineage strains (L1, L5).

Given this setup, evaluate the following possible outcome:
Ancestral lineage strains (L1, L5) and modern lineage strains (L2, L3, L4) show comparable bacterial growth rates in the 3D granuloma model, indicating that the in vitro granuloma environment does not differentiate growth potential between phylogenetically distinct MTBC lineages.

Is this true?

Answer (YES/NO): NO